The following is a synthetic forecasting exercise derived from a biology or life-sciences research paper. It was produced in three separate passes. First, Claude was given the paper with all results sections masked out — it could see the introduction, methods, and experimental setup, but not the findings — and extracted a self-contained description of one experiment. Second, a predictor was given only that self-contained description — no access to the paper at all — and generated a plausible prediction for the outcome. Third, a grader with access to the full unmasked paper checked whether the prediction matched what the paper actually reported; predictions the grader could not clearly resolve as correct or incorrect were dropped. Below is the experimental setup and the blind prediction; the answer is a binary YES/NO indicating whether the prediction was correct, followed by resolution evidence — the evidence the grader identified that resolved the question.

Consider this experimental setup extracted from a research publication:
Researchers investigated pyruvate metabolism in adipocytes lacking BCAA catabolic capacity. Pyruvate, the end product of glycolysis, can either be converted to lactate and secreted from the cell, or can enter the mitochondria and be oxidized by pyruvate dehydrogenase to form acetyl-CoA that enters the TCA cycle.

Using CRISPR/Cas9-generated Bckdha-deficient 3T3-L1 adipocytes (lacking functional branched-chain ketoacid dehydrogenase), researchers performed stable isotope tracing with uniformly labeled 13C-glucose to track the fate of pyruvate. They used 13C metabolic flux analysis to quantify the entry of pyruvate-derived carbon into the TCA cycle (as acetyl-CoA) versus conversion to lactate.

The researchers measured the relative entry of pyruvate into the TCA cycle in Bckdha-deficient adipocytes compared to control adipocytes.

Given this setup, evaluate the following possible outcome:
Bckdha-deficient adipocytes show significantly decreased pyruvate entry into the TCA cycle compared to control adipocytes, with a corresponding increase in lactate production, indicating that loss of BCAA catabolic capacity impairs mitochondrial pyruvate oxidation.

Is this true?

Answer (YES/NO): NO